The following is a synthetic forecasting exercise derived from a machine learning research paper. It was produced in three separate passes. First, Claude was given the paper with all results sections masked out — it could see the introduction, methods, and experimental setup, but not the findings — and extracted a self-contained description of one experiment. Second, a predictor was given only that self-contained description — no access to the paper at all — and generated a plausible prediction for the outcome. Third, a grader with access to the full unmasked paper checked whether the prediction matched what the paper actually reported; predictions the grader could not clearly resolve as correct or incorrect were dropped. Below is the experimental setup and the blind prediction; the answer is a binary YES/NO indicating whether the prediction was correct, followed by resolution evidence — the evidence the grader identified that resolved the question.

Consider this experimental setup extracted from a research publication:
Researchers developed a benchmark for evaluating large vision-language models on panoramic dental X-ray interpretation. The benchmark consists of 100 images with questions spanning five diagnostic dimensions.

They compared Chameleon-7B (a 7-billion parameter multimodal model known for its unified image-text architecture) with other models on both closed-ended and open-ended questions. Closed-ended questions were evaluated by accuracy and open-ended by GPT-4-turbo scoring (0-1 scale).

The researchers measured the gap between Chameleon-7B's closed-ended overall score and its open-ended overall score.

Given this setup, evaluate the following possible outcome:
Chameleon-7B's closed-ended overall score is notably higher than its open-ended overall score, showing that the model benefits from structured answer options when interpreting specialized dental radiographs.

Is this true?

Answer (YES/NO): YES